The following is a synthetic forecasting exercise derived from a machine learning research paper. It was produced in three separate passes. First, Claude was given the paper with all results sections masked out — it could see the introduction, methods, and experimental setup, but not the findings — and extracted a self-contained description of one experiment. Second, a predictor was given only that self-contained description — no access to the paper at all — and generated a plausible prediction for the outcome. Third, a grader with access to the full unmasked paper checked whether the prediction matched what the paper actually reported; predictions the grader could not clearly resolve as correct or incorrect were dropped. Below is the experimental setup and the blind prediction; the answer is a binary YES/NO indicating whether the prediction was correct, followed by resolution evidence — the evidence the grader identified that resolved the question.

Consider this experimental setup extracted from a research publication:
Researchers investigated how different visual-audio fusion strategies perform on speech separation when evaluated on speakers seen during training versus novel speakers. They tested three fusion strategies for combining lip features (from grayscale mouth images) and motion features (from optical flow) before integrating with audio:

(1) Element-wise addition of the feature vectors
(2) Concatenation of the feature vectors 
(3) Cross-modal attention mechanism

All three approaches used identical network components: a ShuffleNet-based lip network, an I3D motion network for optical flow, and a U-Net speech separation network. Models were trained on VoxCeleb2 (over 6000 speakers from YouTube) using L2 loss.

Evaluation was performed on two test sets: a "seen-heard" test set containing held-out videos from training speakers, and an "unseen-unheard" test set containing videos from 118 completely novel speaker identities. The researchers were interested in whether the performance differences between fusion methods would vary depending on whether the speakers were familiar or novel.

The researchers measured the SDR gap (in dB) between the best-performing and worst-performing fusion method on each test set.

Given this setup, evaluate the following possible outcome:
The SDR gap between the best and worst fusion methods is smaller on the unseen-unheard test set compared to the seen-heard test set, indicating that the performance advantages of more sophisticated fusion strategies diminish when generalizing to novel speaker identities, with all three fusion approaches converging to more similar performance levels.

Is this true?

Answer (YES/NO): YES